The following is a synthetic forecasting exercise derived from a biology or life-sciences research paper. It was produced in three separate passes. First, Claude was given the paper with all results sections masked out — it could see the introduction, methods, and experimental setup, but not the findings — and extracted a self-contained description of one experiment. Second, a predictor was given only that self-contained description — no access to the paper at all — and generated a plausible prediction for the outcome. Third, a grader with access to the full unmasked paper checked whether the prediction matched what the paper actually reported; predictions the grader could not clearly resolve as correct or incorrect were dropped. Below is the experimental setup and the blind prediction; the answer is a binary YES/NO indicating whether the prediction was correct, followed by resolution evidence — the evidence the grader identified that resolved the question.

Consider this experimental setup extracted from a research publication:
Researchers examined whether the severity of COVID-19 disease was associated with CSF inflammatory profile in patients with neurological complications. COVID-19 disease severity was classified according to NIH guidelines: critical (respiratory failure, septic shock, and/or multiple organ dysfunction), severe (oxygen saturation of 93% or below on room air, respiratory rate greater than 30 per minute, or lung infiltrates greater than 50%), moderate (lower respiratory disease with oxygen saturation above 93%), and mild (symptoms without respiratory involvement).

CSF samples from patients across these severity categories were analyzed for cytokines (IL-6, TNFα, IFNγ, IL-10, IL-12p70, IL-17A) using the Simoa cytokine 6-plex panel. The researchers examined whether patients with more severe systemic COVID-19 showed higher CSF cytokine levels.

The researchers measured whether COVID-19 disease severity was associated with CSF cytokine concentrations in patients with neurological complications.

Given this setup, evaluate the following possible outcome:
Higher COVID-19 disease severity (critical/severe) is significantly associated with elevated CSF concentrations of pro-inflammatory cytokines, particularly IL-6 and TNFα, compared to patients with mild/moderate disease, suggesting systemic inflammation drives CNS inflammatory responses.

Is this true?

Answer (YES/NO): NO